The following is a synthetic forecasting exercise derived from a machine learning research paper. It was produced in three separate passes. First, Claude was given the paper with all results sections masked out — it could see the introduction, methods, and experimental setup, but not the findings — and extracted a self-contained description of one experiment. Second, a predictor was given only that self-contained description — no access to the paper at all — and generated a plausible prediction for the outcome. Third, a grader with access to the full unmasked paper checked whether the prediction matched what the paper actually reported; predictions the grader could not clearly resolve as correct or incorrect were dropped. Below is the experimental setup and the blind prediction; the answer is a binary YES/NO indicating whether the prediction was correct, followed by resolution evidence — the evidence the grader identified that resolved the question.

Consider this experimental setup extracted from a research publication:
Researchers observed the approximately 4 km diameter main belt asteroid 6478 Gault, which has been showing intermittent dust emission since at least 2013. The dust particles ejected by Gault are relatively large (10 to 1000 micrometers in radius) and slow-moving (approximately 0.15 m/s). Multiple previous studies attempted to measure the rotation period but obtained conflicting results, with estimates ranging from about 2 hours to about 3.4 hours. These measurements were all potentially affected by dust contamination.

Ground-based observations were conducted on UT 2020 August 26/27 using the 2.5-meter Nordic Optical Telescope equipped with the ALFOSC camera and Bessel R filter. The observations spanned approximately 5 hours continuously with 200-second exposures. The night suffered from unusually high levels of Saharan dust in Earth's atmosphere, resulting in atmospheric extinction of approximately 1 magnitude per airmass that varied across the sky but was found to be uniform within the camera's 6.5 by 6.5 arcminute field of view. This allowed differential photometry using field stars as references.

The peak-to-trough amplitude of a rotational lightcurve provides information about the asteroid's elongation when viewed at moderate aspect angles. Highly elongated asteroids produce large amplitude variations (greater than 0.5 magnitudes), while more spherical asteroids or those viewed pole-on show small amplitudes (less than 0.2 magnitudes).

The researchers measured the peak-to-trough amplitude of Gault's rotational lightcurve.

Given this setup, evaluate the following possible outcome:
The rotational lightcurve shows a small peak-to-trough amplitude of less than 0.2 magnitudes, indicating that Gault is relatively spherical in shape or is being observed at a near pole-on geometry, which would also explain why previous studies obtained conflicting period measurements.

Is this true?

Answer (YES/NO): NO